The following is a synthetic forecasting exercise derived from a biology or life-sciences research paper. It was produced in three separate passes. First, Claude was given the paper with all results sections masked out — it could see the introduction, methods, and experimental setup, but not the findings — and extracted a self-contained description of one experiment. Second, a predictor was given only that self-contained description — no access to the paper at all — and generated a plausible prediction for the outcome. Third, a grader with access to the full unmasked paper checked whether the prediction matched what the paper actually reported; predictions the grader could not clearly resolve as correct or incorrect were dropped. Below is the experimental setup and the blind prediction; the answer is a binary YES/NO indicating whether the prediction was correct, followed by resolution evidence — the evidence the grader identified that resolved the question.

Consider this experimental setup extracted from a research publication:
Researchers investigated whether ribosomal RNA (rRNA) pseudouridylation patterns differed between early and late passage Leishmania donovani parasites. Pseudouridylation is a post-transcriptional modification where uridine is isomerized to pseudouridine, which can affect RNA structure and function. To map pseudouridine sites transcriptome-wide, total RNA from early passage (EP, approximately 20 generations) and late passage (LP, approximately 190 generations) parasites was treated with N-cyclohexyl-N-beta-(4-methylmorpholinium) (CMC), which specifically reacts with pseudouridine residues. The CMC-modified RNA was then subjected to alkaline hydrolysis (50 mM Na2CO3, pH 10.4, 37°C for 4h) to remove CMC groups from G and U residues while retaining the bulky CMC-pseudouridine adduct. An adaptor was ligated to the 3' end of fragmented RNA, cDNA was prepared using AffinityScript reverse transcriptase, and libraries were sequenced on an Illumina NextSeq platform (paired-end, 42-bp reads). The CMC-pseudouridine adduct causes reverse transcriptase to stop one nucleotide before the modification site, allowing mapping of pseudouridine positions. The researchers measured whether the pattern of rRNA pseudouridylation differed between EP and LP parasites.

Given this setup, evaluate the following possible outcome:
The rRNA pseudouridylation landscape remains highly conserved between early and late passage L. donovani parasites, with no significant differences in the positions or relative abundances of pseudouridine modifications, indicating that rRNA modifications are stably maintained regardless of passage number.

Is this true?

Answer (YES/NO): NO